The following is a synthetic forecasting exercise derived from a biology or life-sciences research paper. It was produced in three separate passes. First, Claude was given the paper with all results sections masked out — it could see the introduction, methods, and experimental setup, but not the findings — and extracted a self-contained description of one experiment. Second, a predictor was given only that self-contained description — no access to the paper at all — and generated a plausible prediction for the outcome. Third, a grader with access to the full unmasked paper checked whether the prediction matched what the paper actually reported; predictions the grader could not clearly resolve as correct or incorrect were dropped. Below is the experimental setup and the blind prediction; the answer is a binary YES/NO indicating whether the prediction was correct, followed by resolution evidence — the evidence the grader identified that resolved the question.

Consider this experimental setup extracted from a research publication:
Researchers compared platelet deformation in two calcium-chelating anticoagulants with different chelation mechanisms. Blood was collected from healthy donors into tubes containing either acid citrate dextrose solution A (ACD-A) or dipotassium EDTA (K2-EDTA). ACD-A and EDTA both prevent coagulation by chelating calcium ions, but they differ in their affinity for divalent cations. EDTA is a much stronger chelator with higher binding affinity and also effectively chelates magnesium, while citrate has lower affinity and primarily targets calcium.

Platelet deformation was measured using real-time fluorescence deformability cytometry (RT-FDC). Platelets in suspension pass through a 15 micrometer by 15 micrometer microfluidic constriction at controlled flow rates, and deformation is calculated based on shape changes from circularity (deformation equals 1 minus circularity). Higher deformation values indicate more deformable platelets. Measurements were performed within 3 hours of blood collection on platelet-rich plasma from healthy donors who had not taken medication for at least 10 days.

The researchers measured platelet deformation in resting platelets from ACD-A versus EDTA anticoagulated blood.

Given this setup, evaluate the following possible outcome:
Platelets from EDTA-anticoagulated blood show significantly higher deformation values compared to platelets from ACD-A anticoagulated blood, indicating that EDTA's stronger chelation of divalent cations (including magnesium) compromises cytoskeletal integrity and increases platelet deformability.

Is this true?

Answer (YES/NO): NO